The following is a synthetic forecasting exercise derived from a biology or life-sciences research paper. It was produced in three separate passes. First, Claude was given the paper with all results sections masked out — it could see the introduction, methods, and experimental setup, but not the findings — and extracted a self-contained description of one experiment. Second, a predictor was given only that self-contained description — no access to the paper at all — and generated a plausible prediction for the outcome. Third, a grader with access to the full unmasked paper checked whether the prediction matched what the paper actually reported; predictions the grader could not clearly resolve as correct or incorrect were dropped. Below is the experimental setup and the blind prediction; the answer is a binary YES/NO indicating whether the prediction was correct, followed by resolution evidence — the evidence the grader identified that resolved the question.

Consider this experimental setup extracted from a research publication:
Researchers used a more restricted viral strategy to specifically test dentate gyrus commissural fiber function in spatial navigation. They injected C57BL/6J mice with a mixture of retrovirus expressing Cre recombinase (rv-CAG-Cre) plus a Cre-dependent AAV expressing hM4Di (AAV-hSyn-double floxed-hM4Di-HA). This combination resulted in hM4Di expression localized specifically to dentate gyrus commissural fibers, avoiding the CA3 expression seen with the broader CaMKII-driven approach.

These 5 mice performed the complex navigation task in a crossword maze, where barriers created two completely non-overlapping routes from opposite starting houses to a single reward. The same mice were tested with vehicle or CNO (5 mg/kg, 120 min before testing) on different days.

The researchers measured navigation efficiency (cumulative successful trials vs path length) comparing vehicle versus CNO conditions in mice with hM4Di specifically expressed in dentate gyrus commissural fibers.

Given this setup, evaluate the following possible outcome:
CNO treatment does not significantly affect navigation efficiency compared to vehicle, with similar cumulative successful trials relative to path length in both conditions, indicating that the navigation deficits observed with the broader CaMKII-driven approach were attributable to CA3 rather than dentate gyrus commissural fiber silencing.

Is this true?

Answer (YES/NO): NO